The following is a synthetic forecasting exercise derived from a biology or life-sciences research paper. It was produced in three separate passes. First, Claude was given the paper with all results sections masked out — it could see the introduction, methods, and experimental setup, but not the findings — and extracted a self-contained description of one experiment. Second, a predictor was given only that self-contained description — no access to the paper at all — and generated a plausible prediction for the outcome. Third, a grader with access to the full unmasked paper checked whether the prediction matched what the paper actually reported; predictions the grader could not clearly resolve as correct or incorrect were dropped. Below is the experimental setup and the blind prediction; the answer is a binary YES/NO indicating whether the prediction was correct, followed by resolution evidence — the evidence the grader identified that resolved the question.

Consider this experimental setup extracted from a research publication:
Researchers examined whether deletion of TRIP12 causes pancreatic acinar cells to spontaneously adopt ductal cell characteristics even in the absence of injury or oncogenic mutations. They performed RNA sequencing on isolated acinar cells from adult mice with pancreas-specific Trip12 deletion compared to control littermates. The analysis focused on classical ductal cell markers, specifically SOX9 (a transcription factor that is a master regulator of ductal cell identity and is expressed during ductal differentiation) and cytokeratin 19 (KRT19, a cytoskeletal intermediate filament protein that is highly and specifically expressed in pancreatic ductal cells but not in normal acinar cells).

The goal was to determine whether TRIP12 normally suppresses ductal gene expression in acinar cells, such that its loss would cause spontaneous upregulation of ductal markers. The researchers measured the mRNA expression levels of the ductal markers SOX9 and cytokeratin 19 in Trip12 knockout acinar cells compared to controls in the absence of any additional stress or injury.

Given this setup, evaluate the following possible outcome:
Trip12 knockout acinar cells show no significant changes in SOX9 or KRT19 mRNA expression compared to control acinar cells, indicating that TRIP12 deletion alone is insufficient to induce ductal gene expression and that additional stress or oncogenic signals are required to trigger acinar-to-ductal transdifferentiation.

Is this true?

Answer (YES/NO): YES